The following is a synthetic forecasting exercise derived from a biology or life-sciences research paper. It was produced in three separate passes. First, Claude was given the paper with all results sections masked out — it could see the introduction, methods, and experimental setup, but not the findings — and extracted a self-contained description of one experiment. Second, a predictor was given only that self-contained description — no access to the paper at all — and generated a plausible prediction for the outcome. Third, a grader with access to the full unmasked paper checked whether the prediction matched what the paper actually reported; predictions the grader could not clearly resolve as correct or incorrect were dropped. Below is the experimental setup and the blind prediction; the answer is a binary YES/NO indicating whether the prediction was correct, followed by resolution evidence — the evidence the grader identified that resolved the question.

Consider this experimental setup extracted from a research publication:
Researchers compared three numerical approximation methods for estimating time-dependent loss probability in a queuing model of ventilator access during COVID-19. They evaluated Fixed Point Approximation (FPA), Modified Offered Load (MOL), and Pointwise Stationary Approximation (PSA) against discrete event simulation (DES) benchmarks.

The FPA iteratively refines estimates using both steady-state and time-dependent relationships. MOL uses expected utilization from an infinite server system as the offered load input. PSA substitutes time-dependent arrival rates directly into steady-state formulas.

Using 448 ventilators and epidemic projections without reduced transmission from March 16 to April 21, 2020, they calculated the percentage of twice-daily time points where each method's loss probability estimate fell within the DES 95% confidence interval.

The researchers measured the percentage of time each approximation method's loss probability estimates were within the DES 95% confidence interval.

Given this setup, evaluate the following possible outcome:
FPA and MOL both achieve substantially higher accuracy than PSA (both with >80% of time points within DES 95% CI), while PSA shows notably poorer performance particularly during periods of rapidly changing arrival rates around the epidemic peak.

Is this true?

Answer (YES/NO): NO